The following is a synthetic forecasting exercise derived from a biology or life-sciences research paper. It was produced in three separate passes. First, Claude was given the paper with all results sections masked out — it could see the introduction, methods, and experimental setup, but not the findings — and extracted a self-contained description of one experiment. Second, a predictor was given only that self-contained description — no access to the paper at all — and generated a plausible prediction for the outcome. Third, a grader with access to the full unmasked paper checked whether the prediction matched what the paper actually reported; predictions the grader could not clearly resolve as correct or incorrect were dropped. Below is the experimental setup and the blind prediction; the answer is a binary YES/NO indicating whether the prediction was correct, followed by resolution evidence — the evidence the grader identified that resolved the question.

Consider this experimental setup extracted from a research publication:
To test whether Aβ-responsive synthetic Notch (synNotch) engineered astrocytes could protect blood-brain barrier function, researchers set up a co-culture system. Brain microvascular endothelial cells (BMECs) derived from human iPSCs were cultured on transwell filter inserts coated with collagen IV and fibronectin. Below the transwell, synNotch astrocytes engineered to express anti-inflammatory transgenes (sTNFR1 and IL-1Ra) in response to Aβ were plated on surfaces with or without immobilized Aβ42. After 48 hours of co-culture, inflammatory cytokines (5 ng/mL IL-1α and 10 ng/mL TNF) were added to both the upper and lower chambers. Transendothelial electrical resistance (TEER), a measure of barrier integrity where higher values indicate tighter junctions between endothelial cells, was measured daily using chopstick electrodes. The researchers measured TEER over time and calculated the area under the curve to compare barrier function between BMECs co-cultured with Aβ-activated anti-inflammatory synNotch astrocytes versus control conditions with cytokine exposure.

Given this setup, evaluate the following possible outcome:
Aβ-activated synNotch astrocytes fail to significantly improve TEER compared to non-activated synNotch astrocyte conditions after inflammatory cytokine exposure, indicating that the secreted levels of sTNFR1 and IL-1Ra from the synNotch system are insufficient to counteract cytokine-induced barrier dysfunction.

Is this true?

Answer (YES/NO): NO